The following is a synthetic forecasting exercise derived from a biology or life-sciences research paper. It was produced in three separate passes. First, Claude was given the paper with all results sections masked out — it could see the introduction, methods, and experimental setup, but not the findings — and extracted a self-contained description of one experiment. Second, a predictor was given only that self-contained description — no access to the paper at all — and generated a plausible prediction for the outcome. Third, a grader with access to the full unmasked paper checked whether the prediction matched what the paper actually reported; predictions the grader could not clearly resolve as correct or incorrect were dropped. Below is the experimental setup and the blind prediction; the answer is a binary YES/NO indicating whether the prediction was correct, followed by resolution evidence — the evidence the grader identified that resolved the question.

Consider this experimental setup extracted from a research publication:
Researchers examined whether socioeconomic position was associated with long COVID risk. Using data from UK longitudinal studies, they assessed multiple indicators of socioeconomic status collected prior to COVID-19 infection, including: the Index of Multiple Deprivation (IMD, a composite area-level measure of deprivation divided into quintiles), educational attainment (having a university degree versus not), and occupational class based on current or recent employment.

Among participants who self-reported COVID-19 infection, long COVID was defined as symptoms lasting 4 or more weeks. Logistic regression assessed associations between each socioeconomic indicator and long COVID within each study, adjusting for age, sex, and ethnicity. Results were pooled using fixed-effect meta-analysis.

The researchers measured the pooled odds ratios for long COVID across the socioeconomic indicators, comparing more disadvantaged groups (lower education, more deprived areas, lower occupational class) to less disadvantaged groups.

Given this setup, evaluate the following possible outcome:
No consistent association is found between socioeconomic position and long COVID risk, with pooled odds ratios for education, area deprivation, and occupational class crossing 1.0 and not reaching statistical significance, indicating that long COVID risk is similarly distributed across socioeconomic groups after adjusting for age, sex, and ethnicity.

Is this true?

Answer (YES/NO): NO